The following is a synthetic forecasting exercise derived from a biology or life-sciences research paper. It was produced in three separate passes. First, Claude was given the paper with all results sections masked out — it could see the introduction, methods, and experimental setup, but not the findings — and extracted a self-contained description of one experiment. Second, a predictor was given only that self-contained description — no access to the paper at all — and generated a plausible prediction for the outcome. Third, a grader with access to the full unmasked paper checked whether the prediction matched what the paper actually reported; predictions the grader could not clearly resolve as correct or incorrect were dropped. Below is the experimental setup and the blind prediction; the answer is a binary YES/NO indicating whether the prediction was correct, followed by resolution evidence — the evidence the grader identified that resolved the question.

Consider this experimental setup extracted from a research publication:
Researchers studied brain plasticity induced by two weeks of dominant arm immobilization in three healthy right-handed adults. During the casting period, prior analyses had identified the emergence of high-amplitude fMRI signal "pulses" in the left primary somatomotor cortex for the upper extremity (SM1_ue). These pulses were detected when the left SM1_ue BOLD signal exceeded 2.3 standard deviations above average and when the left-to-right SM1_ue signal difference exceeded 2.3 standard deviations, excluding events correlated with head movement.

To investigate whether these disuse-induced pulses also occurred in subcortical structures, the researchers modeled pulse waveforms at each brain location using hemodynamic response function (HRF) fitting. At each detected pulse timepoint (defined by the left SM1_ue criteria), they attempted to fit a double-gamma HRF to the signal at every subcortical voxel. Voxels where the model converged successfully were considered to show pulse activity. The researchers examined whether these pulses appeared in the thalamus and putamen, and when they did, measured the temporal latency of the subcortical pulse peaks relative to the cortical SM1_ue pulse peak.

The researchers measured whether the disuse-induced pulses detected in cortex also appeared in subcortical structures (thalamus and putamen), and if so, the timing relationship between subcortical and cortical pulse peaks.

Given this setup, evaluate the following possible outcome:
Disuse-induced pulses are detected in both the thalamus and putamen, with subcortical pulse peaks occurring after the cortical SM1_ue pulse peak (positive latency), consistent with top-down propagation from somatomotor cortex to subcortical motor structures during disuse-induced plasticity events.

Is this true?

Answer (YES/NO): NO